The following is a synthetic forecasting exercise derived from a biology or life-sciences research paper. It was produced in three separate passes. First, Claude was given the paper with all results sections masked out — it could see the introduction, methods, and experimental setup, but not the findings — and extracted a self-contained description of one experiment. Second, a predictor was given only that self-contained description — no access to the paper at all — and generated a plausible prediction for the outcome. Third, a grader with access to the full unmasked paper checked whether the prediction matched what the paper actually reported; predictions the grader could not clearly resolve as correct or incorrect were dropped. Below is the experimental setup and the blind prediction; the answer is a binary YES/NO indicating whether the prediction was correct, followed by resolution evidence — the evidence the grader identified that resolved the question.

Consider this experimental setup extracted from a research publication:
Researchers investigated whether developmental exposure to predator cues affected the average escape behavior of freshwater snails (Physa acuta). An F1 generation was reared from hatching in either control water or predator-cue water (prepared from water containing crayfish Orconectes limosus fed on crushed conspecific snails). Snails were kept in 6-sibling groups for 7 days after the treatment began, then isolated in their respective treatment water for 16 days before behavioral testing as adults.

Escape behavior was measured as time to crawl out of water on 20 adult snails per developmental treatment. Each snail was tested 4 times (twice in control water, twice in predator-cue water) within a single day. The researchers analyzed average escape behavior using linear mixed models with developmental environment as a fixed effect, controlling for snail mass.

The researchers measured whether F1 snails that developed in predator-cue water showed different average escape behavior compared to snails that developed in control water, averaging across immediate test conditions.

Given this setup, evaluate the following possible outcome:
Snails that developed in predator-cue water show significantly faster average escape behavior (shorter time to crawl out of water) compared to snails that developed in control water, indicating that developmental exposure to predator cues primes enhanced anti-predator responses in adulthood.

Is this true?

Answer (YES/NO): NO